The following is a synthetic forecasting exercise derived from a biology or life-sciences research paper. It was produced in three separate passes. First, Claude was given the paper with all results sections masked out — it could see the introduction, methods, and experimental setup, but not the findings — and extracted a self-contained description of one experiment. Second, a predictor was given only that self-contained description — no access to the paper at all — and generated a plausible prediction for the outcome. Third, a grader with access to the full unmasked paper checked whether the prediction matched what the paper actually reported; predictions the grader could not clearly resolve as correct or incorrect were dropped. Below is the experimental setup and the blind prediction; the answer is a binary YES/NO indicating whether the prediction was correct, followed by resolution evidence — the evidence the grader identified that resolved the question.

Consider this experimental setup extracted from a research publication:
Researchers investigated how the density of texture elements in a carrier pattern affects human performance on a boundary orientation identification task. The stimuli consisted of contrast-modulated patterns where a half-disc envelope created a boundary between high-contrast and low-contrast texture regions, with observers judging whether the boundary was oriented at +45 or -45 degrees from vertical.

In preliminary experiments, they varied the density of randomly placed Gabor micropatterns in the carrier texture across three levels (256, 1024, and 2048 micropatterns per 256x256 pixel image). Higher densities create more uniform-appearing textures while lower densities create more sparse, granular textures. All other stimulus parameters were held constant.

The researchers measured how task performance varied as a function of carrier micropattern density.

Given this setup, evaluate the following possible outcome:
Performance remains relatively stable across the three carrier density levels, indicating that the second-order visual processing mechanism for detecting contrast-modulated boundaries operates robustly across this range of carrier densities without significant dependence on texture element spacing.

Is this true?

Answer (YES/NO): NO